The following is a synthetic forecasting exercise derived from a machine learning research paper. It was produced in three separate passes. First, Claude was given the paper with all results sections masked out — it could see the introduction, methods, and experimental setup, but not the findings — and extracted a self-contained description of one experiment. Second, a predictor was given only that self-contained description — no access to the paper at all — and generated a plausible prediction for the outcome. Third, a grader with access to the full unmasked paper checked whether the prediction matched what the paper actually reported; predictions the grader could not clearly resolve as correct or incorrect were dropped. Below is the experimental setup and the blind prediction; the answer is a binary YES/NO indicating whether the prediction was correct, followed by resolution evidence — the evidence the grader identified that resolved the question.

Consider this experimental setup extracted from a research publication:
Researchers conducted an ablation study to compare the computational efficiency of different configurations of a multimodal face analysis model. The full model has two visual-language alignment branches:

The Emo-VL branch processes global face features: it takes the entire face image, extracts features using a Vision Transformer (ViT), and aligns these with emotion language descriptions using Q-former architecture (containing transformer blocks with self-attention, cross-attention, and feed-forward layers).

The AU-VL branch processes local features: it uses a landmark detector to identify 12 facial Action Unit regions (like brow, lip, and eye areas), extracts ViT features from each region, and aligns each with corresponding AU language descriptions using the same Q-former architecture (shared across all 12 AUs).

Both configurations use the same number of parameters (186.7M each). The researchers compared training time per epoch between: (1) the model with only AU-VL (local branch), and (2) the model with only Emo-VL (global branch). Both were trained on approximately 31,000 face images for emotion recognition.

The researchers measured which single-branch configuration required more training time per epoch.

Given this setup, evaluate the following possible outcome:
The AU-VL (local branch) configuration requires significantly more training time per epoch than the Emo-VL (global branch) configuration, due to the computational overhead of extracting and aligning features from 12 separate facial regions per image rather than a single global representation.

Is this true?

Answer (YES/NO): YES